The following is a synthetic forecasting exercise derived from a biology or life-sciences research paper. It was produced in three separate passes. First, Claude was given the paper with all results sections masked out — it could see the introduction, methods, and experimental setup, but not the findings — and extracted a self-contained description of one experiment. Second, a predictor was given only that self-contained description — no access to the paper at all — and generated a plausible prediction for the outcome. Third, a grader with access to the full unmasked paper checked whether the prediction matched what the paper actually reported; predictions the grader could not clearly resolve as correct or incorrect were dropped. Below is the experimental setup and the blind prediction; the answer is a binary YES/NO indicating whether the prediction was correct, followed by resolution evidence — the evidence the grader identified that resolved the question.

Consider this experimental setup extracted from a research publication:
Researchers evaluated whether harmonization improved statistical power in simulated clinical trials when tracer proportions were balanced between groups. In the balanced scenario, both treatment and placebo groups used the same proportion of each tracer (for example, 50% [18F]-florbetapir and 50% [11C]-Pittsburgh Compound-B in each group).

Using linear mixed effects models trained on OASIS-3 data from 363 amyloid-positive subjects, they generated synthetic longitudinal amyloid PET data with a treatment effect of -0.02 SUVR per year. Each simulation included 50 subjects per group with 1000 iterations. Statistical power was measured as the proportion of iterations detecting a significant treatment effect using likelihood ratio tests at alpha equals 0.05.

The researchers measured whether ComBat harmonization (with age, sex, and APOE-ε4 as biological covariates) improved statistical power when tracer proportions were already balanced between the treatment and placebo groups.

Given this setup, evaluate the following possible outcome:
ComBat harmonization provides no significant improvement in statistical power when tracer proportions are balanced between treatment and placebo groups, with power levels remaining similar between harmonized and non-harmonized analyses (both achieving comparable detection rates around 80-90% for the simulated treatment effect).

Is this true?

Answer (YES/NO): YES